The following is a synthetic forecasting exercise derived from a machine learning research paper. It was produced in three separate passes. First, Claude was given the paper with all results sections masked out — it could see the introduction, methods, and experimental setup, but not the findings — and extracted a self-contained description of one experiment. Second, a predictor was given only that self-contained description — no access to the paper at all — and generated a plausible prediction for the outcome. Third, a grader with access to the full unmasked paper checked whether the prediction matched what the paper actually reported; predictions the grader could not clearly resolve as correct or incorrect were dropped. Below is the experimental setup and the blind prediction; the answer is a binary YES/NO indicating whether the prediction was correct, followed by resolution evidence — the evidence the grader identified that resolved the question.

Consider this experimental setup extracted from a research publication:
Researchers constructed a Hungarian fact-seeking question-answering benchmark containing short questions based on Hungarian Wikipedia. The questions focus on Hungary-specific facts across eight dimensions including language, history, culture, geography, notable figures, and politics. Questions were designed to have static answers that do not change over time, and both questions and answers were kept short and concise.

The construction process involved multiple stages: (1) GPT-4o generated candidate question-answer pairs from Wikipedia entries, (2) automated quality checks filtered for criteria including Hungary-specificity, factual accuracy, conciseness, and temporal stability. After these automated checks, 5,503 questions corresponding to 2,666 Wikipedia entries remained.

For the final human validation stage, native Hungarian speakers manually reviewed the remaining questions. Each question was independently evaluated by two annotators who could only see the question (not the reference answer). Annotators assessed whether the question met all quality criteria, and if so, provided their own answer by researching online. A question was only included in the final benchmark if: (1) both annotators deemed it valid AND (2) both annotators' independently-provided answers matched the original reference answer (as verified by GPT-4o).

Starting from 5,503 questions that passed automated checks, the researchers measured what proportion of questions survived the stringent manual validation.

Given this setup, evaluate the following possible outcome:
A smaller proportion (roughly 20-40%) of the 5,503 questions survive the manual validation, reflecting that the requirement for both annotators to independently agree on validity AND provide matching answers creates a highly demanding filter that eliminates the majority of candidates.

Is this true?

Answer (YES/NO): YES